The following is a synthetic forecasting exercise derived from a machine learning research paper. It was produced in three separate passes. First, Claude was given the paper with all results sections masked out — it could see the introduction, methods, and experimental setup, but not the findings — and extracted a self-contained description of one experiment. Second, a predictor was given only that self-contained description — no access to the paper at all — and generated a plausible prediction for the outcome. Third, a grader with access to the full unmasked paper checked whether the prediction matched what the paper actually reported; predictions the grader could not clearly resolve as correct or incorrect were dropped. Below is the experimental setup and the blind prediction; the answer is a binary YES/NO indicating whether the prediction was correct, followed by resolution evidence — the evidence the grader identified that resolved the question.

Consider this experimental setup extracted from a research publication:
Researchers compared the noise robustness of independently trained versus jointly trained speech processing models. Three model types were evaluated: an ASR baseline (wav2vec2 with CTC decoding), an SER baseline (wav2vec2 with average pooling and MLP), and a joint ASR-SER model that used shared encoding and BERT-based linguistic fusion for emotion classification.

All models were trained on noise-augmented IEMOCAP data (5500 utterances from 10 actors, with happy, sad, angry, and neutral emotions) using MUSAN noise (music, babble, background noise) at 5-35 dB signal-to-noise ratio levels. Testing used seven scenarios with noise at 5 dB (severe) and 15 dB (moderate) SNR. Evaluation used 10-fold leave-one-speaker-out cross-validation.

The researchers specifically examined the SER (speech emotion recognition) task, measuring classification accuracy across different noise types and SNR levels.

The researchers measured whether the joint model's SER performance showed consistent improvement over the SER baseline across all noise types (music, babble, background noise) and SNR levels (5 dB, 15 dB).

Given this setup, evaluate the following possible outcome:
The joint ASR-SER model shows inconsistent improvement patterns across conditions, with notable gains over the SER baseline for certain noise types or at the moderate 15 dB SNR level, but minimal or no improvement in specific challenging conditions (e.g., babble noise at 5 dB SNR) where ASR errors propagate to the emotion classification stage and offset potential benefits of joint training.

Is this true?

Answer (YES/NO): NO